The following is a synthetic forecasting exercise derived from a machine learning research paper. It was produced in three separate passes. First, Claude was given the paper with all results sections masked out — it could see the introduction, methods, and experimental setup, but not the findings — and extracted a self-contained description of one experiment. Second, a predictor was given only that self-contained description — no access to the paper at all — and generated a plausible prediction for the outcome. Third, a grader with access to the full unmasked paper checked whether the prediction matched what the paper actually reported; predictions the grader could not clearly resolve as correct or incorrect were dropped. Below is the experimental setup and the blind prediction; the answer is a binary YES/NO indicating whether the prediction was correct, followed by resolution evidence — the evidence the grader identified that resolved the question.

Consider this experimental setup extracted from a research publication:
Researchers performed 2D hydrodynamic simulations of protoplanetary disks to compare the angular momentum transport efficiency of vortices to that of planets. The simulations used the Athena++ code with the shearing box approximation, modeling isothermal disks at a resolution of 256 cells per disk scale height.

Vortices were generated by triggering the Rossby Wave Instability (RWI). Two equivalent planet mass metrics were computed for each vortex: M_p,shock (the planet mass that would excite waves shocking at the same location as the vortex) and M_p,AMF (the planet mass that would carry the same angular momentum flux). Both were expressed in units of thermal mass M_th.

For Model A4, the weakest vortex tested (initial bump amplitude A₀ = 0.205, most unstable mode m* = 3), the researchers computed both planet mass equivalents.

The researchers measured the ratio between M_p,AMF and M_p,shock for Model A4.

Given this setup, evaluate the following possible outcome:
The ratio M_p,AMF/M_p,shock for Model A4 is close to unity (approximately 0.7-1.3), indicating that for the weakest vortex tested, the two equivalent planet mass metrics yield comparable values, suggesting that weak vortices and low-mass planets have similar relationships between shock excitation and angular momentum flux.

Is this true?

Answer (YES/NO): NO